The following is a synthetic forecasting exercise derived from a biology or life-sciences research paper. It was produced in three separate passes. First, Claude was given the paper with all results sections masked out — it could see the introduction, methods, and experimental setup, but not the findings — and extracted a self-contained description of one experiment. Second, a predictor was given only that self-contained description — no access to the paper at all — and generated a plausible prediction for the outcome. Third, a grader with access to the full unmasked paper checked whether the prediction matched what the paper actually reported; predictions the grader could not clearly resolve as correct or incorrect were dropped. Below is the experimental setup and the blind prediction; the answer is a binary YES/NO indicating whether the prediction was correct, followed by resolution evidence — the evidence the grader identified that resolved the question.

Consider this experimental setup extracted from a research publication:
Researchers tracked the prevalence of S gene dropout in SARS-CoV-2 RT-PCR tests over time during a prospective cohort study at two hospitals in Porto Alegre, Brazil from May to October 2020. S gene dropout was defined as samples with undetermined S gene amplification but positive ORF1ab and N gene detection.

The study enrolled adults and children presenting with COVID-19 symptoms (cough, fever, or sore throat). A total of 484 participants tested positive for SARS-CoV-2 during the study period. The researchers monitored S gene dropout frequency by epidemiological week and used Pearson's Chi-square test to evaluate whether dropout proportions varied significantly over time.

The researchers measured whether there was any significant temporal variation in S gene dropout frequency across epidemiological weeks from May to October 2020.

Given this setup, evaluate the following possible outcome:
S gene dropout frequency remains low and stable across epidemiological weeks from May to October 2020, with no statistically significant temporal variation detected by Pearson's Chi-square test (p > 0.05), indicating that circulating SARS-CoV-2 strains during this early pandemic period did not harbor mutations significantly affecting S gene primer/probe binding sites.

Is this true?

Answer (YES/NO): NO